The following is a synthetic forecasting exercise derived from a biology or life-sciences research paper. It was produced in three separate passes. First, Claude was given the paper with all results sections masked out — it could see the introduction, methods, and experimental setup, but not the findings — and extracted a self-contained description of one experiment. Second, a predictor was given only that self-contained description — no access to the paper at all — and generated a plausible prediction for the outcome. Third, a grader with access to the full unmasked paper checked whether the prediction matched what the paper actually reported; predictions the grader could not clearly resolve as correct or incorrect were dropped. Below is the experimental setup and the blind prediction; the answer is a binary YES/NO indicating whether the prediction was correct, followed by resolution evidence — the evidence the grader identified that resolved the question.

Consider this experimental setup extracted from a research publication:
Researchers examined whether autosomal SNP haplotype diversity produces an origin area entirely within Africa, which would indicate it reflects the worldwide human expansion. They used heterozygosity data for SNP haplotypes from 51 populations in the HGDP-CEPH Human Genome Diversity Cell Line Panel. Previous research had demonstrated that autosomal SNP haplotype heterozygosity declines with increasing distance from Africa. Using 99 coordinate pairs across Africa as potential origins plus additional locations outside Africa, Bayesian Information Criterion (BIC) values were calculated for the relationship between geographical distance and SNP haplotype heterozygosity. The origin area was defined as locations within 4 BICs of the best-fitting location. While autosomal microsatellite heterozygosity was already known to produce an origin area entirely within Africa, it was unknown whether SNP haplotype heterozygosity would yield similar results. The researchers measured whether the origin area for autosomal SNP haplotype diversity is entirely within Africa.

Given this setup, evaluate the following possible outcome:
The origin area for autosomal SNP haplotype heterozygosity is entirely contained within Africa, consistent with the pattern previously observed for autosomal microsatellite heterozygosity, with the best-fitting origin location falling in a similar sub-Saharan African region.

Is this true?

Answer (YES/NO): NO